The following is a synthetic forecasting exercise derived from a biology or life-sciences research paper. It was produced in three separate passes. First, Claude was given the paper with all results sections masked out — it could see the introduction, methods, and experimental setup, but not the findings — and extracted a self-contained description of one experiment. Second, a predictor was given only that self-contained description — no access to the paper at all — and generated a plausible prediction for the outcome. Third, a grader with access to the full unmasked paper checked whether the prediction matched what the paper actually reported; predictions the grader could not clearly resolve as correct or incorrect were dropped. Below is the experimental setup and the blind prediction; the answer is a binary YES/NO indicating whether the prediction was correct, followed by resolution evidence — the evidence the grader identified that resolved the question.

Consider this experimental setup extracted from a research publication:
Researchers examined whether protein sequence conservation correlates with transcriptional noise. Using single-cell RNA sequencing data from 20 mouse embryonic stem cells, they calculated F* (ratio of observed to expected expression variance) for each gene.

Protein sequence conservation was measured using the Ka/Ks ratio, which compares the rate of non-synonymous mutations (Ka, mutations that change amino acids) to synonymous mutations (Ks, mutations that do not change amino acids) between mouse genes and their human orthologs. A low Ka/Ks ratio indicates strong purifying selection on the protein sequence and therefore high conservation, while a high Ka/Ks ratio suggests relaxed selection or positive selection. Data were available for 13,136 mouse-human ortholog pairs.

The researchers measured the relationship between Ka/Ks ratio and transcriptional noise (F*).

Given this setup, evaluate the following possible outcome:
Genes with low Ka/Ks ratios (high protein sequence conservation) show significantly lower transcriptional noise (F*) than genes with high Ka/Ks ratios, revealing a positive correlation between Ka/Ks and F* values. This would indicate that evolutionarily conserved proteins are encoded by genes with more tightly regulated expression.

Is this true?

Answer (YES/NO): YES